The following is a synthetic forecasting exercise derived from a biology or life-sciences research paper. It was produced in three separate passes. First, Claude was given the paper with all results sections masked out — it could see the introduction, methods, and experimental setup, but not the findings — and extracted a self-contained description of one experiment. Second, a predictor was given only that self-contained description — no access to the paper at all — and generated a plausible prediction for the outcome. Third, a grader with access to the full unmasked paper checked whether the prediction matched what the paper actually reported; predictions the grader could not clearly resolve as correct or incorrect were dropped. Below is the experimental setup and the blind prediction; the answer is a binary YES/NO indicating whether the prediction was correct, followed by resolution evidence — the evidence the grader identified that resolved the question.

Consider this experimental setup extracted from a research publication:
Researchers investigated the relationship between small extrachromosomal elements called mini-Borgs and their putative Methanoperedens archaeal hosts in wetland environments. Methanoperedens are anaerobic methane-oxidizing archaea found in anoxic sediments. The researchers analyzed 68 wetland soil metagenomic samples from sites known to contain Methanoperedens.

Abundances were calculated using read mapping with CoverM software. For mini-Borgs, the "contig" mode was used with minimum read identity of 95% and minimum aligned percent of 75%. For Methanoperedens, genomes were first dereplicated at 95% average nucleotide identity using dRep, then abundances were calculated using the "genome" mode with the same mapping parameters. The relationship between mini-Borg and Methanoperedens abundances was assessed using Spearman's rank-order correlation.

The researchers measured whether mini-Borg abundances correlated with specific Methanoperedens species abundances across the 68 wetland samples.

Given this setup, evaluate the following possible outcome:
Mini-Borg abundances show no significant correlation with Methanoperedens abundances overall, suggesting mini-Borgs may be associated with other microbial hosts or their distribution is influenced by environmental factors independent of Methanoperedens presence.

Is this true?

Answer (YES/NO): NO